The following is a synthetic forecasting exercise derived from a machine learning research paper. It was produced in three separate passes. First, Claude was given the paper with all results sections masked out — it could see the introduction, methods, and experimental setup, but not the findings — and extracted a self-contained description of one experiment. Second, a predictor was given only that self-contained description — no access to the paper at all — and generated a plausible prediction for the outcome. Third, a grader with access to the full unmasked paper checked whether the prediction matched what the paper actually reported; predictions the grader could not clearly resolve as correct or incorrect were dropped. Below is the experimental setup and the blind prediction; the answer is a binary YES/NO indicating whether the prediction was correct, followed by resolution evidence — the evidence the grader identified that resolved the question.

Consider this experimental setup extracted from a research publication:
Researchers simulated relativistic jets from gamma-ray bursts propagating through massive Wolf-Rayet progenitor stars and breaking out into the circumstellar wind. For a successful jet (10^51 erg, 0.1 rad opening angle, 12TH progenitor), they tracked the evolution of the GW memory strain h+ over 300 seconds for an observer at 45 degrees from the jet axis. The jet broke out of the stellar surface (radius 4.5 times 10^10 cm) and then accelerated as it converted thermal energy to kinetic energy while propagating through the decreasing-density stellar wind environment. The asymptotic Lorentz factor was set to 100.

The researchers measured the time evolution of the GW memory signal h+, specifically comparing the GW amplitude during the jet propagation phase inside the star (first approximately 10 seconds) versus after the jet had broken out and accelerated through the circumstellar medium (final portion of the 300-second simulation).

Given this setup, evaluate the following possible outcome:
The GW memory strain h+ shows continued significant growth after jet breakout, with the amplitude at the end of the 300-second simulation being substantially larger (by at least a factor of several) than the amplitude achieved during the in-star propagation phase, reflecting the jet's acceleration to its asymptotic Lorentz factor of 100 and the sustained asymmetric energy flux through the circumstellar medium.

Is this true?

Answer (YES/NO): NO